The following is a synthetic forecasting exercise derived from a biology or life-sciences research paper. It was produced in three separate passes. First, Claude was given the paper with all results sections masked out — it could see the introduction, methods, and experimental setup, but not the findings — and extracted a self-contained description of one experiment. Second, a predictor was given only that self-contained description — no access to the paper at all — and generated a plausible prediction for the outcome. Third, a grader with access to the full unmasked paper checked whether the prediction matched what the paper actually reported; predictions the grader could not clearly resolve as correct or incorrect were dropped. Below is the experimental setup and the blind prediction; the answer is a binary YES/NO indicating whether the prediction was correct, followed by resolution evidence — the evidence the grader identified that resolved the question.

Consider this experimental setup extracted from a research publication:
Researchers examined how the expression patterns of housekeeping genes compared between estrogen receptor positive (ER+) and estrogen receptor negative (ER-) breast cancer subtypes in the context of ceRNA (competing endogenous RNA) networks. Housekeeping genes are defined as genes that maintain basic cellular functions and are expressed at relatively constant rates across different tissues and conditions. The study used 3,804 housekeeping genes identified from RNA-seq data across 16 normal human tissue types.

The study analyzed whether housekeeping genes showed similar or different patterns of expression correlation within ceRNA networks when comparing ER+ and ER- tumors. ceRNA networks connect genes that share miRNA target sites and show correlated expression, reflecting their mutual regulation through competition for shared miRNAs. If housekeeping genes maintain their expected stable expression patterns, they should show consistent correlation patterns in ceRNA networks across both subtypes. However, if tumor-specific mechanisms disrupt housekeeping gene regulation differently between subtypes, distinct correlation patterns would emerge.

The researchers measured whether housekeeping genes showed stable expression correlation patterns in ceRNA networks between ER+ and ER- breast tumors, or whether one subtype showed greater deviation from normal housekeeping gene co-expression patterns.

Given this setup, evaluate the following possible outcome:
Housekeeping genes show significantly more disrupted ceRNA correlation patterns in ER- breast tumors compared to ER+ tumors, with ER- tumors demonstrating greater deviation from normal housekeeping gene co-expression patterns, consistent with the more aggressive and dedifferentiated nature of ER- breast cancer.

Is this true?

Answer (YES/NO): YES